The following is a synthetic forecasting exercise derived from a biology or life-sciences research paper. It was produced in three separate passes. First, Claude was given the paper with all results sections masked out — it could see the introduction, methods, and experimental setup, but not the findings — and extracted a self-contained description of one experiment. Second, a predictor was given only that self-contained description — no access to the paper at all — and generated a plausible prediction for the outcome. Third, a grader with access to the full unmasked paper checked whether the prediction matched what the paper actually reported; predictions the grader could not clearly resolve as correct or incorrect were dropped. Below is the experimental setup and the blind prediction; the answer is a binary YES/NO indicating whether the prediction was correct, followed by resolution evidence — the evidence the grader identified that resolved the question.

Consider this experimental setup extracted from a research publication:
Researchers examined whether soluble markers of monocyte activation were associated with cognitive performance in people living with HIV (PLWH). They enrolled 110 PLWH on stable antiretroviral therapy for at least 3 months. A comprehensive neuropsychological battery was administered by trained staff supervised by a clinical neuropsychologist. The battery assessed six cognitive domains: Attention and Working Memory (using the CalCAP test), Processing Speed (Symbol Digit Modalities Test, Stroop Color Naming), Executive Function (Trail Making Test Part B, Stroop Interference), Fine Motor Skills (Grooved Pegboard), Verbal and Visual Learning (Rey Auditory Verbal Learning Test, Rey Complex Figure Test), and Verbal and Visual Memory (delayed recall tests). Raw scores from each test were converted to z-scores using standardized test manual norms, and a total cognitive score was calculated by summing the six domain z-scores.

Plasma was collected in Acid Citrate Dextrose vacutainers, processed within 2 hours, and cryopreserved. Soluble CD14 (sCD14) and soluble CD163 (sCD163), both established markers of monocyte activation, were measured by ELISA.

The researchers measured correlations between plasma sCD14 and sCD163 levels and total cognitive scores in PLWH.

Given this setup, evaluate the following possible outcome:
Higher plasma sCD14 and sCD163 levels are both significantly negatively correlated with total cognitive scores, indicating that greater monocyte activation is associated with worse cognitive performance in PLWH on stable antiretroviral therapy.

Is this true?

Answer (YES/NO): NO